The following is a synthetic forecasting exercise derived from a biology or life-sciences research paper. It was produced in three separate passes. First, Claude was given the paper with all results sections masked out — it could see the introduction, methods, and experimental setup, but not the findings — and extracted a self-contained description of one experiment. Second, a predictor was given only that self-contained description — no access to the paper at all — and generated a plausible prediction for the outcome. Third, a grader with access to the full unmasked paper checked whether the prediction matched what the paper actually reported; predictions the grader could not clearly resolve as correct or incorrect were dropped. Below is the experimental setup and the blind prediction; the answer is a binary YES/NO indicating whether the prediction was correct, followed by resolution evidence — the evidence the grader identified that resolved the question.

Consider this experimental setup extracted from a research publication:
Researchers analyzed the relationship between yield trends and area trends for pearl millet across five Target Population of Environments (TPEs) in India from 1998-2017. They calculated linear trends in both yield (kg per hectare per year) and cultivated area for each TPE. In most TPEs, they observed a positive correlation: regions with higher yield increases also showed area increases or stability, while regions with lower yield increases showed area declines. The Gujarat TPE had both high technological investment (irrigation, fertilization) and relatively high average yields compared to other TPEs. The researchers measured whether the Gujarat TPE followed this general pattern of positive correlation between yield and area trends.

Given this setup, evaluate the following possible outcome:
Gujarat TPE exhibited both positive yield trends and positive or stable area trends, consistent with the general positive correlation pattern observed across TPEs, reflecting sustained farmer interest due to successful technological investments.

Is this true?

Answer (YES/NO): NO